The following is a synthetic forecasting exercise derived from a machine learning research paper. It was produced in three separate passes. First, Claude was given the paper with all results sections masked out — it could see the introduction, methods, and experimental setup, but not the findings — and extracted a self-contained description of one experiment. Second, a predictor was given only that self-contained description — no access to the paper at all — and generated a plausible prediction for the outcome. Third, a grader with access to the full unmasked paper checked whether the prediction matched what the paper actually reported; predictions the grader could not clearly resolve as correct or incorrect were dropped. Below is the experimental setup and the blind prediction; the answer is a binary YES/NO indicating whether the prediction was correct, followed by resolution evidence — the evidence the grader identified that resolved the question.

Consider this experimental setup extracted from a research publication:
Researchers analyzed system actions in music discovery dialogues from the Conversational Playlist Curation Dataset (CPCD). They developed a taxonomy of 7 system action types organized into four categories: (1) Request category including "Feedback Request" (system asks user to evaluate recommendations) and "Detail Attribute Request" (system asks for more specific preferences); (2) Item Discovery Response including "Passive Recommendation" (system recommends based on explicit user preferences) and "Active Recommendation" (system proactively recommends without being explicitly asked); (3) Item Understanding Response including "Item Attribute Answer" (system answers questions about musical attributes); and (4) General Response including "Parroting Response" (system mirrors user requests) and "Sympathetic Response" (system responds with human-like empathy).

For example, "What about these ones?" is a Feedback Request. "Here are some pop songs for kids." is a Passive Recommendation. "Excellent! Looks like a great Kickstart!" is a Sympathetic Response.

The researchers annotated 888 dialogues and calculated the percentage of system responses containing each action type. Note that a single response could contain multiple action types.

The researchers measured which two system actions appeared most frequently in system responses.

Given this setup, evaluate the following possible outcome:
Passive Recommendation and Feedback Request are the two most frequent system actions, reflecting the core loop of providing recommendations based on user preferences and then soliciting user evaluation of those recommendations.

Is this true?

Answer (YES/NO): NO